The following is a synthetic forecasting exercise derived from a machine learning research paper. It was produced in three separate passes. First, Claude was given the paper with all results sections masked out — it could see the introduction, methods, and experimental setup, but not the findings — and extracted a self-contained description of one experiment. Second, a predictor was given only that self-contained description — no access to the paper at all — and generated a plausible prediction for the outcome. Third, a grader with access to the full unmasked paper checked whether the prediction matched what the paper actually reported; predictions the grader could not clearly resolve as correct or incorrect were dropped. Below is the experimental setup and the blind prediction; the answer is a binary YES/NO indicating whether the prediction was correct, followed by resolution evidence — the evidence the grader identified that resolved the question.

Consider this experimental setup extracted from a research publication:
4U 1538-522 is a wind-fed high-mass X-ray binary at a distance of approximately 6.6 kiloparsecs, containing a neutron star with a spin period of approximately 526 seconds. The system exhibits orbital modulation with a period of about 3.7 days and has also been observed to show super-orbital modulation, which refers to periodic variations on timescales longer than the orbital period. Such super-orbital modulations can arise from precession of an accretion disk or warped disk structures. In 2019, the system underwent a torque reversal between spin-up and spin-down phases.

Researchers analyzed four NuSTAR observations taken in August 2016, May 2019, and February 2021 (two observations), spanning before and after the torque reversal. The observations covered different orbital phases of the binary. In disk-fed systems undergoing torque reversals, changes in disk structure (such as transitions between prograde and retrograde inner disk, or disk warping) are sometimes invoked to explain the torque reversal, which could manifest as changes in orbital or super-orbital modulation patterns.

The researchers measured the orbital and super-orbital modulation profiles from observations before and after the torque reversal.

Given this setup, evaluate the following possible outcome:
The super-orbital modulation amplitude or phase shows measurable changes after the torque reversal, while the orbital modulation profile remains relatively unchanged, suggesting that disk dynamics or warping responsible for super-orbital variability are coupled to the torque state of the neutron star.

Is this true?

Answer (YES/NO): NO